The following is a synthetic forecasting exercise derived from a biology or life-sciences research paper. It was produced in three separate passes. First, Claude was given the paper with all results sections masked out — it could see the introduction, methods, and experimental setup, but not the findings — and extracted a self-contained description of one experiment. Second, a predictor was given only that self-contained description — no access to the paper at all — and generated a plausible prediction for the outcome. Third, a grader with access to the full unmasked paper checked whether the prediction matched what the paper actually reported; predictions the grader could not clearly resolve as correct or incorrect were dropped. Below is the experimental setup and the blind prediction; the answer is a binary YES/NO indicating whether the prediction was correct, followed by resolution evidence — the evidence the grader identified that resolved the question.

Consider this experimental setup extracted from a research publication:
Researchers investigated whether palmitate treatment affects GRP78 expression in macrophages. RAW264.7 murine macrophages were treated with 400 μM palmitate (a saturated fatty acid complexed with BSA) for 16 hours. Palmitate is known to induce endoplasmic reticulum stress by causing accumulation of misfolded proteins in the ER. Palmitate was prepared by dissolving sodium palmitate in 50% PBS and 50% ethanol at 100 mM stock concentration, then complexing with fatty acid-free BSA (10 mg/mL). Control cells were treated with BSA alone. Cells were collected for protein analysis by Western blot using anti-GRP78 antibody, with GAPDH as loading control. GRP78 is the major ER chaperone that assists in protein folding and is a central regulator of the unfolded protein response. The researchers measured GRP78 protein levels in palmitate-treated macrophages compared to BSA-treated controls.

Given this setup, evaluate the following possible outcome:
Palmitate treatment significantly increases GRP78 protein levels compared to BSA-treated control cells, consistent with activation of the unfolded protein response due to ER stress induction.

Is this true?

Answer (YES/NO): YES